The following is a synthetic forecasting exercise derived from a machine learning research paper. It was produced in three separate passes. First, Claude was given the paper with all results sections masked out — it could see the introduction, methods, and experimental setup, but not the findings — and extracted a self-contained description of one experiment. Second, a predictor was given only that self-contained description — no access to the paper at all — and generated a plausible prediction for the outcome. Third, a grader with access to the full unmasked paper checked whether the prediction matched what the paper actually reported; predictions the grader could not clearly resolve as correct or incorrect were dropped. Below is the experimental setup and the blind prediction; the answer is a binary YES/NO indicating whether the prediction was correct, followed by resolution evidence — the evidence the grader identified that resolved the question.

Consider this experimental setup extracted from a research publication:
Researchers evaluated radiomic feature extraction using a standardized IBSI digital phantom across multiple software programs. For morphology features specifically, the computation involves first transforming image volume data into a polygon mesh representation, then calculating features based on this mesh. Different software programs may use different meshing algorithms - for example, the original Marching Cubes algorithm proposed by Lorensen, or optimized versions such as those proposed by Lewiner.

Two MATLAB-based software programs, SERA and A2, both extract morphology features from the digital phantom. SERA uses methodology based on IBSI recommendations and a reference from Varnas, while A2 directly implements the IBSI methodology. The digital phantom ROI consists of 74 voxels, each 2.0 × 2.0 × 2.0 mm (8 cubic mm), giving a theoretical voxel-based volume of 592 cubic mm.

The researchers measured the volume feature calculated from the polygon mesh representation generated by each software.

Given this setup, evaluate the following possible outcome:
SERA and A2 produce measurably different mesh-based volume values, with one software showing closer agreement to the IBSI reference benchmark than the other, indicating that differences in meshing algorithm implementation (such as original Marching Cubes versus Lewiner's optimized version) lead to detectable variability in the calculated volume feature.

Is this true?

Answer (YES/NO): NO